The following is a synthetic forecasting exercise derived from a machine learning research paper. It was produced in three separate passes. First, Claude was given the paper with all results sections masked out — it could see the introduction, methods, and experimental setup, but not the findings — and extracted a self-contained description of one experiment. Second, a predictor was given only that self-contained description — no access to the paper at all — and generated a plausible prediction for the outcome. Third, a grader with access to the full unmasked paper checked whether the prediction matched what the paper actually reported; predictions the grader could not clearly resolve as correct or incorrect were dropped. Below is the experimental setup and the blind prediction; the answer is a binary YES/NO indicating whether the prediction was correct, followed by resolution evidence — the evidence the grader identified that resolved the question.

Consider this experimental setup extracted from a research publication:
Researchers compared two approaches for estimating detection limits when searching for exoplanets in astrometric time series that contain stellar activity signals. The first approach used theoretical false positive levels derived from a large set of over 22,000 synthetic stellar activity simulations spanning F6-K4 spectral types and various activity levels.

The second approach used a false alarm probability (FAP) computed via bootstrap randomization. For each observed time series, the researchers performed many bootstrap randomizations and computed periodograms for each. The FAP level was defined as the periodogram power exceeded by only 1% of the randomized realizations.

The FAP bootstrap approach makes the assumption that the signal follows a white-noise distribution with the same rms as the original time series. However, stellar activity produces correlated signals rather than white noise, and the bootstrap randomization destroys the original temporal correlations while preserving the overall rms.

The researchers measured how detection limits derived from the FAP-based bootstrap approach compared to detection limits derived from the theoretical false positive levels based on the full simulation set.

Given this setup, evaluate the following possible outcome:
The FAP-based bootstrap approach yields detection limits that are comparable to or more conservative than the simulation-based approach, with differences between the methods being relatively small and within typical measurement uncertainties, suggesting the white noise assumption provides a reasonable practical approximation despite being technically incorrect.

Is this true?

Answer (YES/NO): NO